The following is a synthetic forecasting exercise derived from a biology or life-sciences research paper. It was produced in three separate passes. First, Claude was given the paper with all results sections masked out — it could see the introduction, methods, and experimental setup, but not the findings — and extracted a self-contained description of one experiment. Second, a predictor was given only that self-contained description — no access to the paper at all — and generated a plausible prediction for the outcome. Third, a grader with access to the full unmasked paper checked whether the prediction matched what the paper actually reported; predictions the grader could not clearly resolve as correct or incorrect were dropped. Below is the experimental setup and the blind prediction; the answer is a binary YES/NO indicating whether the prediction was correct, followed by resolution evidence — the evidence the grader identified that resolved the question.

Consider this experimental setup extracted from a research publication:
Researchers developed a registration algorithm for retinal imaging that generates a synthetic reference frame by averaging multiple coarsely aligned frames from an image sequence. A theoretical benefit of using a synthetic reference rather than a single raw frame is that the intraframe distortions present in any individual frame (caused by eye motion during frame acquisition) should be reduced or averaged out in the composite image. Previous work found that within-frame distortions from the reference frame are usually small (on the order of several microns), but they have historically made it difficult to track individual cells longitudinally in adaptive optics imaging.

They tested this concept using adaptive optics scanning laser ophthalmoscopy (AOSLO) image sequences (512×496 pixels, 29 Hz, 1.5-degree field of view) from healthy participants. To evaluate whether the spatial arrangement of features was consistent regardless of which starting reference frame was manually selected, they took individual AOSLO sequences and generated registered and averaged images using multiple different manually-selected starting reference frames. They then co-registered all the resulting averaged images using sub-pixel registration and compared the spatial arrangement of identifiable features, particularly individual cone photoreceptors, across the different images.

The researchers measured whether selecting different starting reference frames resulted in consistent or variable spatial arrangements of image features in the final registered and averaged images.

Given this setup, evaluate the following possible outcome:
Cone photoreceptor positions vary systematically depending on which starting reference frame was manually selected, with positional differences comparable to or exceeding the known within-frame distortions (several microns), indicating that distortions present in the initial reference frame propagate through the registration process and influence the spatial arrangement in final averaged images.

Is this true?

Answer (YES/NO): NO